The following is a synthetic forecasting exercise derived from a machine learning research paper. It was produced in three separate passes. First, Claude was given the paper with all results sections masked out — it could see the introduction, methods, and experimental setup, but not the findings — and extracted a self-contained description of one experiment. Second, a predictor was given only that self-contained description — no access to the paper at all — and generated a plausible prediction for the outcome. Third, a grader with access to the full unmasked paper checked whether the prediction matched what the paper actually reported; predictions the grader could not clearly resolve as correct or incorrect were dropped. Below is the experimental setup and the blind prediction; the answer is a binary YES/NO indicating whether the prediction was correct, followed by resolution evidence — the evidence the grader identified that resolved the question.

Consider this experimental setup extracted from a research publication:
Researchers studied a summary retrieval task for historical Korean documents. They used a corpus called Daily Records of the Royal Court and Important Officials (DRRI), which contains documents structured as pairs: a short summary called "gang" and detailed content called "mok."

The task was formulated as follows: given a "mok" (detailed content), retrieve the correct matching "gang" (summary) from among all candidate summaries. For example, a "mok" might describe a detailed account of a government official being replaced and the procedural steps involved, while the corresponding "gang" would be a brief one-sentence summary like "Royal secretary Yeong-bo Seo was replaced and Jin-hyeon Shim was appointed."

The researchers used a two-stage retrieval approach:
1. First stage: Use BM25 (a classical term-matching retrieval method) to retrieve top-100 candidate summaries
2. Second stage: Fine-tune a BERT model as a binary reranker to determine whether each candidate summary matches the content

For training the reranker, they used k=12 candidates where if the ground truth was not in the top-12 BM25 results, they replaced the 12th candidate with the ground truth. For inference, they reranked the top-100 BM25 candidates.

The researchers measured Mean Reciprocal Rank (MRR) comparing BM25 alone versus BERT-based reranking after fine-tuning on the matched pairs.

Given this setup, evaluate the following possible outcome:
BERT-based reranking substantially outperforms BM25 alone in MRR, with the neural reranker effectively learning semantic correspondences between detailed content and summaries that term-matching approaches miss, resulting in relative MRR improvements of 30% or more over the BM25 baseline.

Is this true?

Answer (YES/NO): YES